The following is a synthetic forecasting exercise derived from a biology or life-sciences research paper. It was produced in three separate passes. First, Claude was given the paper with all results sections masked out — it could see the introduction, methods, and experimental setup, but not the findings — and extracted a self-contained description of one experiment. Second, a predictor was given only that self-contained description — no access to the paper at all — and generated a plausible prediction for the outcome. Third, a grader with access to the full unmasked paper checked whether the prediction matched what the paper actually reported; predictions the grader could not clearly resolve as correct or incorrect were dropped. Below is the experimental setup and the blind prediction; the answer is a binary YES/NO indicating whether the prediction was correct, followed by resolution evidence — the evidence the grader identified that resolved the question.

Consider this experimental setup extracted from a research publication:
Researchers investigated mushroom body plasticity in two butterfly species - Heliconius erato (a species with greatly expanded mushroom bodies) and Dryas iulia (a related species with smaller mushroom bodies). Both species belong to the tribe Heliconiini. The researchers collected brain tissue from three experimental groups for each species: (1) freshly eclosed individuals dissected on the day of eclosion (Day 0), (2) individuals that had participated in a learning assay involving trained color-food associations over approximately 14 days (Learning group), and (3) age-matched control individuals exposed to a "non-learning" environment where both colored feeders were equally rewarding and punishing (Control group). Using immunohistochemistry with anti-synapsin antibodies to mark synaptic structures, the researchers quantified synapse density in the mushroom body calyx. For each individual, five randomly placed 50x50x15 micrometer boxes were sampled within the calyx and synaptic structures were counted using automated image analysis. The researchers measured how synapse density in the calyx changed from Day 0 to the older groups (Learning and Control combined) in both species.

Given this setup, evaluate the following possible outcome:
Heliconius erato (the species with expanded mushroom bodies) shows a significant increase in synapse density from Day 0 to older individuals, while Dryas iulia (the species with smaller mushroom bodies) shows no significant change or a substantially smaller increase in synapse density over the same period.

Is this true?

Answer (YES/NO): NO